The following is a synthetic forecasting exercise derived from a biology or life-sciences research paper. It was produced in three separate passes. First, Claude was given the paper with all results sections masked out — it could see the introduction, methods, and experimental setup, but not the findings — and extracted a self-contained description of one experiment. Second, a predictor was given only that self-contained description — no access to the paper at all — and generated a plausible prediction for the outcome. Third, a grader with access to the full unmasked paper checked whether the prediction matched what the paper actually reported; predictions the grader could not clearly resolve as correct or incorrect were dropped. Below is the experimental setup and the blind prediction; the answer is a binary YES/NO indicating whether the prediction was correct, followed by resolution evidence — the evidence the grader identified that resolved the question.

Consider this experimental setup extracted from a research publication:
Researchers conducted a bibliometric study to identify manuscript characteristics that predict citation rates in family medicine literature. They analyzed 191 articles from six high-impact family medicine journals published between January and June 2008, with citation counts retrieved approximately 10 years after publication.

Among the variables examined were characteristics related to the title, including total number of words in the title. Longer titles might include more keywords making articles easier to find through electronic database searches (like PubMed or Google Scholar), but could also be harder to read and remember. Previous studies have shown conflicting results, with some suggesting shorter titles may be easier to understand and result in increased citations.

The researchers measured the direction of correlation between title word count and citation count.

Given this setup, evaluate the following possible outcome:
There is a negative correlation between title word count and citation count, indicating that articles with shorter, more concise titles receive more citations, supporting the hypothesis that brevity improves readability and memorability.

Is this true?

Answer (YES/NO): NO